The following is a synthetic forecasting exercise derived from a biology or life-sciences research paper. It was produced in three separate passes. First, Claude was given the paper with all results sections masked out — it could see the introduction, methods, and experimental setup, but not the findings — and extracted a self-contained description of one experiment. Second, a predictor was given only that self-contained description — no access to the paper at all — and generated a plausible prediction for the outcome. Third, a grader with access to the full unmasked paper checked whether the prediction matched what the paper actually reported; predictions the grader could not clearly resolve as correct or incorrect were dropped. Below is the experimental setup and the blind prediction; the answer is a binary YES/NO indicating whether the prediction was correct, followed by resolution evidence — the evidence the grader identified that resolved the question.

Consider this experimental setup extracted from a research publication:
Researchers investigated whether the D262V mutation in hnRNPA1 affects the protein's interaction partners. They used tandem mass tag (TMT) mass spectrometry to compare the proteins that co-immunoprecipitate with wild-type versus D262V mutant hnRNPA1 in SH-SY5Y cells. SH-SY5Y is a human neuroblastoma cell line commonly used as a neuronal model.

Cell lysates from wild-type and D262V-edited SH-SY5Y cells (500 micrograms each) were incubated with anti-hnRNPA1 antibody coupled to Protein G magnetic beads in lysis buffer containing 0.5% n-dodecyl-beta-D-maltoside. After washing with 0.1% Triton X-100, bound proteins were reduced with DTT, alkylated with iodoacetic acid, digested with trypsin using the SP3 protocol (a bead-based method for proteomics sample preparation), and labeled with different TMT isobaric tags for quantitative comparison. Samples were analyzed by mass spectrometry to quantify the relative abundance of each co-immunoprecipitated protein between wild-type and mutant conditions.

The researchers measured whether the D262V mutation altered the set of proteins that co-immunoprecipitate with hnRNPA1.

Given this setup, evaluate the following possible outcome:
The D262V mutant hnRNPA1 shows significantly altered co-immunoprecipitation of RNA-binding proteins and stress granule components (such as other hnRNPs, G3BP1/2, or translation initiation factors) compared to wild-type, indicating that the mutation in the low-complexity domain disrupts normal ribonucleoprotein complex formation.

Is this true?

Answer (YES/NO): YES